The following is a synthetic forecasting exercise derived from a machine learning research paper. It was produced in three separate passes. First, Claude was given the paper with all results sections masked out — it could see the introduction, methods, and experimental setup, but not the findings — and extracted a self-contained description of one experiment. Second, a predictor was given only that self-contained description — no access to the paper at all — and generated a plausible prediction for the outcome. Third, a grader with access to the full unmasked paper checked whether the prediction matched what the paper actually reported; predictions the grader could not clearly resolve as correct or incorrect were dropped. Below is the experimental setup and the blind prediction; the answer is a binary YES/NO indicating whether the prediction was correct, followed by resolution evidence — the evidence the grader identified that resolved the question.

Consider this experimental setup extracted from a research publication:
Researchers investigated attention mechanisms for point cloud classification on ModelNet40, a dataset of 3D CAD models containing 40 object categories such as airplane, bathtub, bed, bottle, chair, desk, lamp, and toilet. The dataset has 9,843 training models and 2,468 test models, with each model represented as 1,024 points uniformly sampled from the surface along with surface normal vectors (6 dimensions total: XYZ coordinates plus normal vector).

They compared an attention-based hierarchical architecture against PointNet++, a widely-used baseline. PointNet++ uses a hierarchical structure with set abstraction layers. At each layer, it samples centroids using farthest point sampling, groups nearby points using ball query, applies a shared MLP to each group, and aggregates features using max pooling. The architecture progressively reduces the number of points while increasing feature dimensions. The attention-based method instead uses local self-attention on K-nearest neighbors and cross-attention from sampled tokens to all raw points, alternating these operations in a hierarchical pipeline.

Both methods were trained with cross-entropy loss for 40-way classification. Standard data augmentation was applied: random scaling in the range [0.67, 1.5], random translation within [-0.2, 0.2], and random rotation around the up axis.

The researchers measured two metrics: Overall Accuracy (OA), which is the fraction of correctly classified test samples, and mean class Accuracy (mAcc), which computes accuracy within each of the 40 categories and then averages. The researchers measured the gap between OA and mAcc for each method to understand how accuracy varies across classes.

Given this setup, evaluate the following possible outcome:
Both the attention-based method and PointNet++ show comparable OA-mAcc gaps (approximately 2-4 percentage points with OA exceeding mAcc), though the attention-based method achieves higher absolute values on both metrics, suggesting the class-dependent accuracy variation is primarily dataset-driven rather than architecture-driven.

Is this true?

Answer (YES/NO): NO